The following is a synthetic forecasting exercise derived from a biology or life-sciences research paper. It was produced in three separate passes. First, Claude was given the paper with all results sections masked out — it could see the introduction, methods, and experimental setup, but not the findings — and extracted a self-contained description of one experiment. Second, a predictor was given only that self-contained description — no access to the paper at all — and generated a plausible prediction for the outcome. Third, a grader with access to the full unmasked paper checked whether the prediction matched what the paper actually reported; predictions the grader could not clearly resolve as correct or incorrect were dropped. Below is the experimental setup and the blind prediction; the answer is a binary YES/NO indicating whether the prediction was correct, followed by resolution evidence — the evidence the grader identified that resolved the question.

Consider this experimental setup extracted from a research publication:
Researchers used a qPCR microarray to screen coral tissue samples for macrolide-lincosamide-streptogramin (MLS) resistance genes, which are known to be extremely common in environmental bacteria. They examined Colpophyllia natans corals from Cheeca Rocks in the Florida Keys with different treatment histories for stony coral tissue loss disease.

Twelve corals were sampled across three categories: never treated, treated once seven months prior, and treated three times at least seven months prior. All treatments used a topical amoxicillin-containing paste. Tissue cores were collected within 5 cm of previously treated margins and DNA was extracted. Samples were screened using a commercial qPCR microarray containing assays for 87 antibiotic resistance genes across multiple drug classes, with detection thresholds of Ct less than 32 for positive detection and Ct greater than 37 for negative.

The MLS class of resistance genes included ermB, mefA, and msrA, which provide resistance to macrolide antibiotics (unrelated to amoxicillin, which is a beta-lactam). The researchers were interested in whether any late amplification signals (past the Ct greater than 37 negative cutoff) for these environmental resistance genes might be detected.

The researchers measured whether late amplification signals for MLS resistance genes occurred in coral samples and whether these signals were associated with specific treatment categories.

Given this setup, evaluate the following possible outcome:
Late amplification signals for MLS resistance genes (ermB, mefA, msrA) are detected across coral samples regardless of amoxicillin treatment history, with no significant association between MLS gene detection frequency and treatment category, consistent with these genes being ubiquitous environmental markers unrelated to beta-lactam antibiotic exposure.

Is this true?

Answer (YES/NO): NO